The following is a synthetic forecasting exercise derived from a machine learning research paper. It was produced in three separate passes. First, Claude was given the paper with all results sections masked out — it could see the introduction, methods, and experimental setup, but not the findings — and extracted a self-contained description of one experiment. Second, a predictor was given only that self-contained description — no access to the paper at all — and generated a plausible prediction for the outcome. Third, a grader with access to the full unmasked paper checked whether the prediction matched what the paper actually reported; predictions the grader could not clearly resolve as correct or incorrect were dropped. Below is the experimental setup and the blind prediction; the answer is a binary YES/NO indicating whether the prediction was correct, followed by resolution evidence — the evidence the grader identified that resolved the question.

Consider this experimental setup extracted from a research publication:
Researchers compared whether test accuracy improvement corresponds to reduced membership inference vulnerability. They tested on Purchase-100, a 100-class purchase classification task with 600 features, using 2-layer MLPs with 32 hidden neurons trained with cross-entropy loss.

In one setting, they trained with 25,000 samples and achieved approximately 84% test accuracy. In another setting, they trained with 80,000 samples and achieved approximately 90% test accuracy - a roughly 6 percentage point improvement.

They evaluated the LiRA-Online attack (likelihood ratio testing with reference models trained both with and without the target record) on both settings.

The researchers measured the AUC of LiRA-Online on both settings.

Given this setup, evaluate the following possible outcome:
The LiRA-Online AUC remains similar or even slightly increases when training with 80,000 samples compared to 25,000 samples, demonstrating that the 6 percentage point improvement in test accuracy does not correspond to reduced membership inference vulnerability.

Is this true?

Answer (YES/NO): NO